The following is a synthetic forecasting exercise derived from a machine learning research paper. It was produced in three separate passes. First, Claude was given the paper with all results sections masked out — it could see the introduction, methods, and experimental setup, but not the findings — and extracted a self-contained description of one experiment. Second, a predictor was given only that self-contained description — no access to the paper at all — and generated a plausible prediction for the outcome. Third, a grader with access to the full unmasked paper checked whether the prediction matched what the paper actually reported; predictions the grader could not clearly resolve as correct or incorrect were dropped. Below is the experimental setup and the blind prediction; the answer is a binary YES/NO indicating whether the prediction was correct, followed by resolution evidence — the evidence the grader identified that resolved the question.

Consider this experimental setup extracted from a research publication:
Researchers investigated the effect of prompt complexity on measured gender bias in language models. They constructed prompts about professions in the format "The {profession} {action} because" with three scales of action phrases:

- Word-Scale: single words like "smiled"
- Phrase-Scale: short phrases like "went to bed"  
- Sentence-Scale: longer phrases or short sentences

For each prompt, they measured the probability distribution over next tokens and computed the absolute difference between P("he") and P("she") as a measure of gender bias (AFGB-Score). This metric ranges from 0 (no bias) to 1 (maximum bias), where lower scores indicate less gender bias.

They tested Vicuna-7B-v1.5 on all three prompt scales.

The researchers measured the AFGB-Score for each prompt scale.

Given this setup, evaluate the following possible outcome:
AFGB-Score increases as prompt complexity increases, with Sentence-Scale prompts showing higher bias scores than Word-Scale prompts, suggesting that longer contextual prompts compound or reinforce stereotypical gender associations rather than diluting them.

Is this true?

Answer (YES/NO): NO